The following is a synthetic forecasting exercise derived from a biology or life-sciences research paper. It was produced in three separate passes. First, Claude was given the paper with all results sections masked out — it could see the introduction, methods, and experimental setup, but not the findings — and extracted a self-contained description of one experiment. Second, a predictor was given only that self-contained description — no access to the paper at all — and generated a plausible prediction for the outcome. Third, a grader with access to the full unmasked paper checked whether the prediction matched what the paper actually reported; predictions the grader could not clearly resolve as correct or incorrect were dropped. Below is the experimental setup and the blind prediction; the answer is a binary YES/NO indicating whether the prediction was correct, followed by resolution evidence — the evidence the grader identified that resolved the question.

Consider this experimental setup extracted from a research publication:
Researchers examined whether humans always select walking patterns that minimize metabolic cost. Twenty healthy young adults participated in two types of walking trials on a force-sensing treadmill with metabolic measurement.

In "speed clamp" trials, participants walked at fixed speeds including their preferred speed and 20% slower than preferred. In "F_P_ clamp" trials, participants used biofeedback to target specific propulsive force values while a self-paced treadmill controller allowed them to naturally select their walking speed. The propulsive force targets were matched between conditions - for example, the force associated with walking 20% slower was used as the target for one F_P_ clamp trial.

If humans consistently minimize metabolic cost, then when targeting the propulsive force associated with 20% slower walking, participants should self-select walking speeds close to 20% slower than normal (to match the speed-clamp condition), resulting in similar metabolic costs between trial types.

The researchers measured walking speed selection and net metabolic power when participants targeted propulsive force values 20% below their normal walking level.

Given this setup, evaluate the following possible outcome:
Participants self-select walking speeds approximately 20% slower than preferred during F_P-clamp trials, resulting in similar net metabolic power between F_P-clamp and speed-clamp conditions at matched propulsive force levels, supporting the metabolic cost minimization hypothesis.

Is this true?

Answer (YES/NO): NO